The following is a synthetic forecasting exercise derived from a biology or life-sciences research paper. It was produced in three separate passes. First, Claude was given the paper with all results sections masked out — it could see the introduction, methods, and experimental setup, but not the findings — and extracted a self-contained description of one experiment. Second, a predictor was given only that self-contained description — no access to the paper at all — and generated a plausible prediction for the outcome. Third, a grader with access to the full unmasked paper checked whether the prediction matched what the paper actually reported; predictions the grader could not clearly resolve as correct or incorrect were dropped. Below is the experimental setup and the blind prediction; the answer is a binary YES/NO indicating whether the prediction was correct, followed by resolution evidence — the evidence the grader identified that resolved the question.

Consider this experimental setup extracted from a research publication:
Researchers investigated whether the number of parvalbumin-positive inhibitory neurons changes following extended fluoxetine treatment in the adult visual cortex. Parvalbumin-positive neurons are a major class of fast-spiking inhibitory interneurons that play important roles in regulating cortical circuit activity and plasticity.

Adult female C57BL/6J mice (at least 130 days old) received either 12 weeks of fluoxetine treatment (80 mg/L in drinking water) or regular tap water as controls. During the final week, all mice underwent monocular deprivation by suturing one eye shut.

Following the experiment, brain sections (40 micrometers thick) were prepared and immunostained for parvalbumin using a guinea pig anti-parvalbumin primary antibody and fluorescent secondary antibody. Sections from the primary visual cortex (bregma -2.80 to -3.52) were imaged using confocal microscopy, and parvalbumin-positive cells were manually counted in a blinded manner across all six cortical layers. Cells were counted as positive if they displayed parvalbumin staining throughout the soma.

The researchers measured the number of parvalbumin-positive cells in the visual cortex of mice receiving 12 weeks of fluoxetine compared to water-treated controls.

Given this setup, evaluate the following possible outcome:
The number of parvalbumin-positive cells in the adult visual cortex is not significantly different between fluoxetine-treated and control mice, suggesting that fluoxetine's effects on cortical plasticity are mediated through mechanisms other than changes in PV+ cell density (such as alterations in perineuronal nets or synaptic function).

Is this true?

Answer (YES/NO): NO